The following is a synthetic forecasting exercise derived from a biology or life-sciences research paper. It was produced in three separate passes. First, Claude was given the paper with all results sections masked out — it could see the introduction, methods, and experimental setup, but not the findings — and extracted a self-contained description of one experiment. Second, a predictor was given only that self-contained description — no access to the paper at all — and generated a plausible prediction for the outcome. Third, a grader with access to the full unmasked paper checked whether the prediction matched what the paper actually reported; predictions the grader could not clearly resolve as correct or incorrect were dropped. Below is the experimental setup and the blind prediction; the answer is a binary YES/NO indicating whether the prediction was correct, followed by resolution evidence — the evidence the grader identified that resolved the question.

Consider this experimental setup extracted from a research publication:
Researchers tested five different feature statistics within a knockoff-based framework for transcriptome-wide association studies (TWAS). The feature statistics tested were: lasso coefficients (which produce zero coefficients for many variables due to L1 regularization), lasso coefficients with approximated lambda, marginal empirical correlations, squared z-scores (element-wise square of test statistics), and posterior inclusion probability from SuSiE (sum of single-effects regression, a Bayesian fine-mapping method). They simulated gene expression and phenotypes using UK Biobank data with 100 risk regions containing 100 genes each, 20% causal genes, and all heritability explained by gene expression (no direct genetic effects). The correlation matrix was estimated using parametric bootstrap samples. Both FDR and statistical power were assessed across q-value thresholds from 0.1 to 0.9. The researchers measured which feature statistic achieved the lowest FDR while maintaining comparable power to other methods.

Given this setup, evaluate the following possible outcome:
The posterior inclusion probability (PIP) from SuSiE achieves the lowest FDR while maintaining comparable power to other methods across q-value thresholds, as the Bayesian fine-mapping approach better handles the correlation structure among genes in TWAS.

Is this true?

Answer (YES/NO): NO